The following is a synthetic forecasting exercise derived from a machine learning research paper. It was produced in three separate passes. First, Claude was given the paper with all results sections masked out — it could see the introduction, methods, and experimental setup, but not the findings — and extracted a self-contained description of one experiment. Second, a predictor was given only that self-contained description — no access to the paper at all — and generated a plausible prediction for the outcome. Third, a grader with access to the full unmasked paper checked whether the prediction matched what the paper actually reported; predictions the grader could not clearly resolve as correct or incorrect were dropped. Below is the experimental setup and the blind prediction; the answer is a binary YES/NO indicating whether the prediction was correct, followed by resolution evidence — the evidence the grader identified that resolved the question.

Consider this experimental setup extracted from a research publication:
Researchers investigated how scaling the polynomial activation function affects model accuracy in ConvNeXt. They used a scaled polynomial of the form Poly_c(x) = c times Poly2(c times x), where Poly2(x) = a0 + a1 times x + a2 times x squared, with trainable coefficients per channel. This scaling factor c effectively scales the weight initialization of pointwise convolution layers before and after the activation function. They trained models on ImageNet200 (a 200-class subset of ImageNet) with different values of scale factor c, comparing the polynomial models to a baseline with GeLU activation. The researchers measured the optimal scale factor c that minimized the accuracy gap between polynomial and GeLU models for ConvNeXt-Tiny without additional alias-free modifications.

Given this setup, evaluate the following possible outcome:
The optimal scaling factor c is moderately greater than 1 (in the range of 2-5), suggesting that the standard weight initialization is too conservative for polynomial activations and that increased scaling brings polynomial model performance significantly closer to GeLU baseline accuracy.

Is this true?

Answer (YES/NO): NO